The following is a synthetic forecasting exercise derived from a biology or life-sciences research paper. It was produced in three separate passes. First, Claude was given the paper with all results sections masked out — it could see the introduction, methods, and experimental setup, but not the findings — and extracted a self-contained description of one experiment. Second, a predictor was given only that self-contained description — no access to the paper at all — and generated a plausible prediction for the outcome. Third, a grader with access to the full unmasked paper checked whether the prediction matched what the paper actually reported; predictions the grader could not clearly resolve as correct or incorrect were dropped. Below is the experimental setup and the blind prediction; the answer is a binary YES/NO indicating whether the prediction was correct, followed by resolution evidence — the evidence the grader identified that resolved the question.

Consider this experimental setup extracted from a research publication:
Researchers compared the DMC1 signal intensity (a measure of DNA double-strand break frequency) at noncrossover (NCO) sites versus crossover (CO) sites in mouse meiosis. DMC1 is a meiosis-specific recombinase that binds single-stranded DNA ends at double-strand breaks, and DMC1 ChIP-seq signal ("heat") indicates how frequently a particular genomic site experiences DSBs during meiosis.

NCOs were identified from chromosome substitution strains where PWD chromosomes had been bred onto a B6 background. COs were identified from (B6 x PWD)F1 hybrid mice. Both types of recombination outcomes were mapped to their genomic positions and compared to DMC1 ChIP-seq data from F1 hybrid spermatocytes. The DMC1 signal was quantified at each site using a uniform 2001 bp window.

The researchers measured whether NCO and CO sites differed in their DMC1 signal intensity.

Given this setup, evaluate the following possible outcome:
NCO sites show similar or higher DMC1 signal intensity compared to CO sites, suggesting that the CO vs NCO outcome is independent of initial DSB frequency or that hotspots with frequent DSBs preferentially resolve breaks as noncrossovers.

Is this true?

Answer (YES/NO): NO